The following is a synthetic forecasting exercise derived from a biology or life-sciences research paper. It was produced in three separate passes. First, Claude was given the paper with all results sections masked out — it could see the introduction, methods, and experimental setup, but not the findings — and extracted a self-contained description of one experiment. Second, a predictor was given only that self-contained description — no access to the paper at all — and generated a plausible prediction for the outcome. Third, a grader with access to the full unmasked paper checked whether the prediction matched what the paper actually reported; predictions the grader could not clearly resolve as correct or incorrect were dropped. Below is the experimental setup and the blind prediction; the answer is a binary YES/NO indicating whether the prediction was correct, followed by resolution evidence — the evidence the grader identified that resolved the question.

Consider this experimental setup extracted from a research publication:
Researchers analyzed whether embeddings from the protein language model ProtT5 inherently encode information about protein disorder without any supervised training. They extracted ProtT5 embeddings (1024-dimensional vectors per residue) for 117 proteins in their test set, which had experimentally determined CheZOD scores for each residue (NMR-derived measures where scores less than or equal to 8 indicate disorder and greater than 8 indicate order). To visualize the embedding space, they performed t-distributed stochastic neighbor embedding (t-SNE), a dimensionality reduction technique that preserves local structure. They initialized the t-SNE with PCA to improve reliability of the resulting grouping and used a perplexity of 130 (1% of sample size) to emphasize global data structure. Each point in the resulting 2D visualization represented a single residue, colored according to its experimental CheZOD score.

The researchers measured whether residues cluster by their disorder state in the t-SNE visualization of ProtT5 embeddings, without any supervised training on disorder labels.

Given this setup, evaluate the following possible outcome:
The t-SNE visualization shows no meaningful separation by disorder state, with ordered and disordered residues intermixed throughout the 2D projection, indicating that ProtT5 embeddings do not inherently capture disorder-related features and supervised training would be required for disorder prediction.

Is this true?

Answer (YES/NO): NO